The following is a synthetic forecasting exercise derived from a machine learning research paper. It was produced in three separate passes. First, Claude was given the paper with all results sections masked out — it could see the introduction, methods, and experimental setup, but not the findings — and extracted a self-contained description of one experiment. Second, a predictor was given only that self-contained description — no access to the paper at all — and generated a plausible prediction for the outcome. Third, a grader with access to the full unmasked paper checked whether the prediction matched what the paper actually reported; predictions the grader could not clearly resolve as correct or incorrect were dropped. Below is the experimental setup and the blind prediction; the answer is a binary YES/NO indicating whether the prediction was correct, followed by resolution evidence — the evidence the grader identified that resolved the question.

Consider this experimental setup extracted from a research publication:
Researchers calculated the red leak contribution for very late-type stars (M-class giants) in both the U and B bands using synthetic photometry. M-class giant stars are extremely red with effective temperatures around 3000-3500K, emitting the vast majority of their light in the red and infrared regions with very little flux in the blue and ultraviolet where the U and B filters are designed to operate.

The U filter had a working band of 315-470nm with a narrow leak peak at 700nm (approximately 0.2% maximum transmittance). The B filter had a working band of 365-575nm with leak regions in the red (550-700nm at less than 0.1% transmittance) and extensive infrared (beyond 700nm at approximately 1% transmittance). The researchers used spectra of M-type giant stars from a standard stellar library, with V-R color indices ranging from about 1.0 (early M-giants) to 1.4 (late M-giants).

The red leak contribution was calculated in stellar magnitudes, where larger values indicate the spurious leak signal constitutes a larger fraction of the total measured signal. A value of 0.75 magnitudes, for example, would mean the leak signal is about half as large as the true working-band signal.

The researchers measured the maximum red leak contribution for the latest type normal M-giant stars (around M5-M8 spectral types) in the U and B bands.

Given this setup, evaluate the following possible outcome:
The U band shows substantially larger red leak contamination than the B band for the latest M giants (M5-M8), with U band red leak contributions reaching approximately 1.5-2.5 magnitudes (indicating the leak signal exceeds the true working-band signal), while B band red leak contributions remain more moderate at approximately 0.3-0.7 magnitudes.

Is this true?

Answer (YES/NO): NO